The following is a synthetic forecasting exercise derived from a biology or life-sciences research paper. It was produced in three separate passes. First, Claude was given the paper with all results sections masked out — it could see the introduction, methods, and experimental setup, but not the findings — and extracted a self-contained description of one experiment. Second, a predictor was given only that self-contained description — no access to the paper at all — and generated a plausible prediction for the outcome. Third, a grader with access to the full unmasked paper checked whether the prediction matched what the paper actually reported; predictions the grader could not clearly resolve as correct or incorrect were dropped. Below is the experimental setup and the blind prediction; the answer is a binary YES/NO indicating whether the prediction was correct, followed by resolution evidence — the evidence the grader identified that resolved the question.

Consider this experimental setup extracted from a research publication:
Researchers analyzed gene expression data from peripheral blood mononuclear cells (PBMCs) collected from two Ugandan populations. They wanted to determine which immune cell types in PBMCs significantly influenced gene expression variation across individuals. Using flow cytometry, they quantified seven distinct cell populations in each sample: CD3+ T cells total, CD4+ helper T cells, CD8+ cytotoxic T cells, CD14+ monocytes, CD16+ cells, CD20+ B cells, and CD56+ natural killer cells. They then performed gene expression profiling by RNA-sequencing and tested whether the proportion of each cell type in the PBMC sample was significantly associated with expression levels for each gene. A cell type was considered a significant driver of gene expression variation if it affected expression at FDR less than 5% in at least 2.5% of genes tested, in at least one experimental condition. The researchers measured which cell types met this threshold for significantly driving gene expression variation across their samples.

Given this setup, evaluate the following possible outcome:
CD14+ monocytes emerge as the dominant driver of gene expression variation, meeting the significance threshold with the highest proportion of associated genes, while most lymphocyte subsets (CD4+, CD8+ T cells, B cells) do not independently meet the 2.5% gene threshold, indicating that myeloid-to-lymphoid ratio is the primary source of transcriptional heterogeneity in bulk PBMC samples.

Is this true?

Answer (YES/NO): NO